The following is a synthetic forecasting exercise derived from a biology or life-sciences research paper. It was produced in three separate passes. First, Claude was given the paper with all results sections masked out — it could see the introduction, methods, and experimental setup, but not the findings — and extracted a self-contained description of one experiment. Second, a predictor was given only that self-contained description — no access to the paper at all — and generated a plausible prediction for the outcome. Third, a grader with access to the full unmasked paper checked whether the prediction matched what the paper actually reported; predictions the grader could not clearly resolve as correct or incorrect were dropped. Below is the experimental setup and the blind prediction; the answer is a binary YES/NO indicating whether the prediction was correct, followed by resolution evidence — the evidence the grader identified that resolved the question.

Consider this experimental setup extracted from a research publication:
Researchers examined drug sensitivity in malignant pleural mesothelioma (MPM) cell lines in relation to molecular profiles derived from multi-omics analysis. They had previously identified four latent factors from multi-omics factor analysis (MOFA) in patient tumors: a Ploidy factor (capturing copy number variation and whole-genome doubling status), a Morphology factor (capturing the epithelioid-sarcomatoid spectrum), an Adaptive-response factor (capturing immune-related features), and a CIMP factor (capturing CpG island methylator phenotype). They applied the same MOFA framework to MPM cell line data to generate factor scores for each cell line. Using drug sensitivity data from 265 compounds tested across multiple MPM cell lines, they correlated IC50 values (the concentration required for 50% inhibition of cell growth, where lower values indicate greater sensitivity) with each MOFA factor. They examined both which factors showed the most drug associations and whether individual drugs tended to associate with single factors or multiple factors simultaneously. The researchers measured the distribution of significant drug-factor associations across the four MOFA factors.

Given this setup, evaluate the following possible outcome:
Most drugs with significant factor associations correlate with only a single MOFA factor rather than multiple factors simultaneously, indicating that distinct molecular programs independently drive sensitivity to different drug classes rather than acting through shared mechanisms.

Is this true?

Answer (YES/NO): YES